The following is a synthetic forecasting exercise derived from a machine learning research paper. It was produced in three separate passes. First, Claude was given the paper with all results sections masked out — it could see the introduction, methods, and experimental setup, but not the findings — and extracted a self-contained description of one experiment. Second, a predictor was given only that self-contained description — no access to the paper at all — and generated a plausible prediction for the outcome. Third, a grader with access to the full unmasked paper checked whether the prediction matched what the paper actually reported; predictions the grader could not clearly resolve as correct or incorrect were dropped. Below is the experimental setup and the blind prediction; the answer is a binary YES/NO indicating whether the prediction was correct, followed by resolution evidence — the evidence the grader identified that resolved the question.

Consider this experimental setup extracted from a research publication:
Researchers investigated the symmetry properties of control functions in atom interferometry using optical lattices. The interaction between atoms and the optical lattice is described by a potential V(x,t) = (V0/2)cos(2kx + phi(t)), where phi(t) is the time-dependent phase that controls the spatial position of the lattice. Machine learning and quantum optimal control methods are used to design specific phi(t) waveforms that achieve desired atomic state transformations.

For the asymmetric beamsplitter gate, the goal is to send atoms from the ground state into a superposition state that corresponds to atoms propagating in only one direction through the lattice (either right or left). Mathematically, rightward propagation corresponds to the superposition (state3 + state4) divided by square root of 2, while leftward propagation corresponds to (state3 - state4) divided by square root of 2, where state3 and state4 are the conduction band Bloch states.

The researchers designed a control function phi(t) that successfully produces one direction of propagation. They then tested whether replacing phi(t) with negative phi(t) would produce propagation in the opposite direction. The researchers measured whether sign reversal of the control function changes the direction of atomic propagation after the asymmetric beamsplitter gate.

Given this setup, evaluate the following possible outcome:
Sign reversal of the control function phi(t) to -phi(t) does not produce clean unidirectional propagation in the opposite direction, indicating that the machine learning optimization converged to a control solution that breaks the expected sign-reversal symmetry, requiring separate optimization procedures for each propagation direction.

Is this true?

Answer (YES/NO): NO